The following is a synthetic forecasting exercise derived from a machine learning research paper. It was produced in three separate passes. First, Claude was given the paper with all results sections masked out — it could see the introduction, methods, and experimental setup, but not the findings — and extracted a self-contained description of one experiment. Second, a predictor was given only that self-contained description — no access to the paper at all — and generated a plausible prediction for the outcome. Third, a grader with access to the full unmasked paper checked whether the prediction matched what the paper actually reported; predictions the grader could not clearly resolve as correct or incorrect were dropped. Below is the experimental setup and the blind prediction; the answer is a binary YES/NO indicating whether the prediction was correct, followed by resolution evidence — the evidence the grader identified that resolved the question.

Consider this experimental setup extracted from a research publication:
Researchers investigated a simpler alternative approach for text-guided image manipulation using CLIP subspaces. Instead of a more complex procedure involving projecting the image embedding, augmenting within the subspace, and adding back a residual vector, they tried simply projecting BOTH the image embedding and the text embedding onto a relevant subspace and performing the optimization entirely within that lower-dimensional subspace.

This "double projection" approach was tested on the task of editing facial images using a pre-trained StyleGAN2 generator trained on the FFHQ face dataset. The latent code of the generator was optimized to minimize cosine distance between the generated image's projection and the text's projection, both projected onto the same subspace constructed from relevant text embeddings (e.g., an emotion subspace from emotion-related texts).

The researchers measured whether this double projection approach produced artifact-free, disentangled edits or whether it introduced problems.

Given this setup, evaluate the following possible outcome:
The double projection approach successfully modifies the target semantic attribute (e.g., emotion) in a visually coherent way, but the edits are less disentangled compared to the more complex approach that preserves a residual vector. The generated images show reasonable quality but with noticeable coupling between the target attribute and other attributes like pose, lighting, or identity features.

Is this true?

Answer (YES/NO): YES